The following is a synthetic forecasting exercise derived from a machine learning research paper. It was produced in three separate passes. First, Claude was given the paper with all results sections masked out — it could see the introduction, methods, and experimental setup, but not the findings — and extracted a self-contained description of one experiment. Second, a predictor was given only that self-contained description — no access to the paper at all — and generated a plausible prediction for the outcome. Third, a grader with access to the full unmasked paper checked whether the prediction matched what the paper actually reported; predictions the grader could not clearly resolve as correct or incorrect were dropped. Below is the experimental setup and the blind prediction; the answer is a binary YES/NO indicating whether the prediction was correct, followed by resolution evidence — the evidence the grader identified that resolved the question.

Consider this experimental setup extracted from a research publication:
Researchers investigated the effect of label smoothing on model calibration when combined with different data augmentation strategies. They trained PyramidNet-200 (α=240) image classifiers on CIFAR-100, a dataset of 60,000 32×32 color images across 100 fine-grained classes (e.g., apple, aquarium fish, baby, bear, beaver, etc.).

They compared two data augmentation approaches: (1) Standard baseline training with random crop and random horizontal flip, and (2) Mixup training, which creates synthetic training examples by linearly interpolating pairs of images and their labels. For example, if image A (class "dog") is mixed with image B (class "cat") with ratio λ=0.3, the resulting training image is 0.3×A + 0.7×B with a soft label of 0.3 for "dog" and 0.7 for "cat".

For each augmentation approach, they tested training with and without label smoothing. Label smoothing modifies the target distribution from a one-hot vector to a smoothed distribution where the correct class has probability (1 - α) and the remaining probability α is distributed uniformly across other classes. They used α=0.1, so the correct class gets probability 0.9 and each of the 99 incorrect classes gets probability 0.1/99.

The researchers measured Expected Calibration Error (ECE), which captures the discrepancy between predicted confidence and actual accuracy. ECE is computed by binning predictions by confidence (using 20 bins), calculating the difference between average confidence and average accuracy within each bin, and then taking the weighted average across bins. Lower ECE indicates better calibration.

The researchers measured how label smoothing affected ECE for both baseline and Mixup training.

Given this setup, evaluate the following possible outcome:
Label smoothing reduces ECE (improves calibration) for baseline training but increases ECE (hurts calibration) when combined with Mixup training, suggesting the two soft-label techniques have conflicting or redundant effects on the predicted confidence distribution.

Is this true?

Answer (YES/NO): YES